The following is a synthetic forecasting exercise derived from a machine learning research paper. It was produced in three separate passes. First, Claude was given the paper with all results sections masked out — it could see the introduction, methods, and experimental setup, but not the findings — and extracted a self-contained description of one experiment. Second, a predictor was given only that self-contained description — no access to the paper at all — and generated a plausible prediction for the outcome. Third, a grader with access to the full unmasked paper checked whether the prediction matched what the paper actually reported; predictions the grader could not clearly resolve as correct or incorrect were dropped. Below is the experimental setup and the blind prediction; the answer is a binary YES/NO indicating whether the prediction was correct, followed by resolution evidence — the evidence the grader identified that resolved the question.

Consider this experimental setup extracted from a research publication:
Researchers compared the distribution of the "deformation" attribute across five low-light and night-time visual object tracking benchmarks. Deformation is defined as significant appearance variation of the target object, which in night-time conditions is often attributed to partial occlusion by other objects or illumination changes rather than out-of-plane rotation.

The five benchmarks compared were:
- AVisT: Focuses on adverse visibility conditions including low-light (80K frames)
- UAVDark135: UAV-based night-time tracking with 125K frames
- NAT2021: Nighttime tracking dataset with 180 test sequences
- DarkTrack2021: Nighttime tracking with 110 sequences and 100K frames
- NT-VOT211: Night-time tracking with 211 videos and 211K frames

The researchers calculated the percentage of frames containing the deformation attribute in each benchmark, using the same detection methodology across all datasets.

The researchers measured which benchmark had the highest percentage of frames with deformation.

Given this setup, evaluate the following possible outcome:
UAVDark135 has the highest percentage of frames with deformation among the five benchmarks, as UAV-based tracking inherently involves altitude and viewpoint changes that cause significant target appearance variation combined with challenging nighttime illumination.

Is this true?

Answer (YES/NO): NO